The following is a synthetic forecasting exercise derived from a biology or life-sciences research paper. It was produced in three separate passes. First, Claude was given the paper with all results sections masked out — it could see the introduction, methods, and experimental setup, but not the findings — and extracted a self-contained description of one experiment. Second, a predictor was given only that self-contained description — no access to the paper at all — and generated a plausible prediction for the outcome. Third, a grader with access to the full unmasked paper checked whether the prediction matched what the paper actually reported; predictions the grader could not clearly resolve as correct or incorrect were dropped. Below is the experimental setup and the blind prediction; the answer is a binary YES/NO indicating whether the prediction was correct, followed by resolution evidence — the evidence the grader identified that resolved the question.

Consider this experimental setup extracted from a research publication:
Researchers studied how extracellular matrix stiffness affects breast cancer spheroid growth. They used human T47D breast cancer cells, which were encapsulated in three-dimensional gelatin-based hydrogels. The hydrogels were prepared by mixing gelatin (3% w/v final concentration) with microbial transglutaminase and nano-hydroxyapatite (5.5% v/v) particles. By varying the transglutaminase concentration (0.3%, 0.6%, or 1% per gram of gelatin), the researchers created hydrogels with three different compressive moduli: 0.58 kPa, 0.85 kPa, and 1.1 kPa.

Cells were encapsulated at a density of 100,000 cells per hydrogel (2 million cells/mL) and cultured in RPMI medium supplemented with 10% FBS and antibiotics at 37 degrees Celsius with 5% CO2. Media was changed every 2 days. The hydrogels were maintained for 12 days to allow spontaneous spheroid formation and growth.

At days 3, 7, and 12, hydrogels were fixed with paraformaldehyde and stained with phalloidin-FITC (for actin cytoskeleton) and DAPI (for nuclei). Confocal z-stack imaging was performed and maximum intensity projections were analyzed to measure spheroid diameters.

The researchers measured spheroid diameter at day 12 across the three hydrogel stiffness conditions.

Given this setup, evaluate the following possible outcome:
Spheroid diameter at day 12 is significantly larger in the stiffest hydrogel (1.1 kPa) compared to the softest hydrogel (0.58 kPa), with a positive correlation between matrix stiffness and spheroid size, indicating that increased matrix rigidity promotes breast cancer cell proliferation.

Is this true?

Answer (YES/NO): NO